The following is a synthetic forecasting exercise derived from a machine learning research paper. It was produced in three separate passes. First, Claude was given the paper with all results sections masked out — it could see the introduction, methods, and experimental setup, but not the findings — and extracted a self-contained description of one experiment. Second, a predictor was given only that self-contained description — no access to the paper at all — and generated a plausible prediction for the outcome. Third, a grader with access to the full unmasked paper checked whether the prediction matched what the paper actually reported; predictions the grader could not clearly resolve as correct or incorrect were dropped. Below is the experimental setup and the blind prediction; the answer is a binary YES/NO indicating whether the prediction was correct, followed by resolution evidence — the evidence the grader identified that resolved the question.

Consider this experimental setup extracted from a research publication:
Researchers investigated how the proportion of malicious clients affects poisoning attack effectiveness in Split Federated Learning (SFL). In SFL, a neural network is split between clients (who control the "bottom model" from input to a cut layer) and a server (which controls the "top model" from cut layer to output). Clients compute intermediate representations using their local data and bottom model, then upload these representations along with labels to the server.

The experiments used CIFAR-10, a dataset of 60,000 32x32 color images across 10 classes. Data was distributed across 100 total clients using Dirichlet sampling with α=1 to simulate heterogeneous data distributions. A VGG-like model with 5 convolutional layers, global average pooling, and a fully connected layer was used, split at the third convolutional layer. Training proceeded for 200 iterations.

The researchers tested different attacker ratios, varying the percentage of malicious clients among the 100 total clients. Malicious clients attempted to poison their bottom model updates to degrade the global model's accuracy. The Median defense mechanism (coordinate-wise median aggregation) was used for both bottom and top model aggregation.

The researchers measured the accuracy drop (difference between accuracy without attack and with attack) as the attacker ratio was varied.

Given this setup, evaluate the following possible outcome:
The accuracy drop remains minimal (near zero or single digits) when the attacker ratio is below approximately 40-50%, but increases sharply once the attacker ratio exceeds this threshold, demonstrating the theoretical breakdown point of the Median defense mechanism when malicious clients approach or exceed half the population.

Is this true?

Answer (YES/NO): NO